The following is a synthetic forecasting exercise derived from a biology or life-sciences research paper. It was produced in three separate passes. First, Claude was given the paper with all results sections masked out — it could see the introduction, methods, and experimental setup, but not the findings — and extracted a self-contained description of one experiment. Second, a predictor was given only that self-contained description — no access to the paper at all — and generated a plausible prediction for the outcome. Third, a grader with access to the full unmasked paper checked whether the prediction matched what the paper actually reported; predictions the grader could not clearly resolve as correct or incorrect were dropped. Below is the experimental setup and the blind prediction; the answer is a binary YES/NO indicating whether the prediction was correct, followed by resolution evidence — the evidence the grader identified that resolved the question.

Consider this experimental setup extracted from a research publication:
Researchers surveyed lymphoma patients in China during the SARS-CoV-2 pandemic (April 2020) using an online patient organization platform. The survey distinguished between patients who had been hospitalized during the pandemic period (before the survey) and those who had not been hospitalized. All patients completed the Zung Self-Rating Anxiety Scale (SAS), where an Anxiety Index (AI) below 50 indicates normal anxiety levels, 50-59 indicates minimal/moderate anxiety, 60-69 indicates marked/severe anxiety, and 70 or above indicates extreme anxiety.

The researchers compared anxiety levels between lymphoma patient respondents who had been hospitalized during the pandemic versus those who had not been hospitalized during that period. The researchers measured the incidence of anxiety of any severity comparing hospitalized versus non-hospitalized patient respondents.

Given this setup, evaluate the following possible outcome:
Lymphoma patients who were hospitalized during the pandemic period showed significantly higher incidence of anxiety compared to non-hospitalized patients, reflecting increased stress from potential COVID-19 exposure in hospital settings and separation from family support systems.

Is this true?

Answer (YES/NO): YES